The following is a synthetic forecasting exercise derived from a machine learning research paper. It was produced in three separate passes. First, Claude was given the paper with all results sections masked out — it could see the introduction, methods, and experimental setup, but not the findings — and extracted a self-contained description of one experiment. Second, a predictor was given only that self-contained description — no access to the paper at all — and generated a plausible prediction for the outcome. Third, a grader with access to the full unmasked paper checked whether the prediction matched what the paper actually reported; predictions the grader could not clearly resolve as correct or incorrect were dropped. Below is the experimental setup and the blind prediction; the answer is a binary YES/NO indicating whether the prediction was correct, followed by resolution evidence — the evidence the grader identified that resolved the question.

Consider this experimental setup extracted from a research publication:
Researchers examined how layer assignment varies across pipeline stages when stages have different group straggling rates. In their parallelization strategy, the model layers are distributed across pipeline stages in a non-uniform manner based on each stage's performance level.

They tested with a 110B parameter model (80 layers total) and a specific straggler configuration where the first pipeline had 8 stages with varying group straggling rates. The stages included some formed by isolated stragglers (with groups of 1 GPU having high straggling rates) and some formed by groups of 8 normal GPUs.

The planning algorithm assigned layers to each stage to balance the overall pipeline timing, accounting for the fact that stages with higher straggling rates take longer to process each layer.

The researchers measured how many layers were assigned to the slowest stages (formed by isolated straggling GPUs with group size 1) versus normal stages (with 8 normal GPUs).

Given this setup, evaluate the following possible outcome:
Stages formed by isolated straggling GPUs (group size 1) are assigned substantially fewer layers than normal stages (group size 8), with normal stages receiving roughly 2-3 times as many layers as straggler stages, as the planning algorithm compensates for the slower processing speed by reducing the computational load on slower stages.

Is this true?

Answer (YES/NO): NO